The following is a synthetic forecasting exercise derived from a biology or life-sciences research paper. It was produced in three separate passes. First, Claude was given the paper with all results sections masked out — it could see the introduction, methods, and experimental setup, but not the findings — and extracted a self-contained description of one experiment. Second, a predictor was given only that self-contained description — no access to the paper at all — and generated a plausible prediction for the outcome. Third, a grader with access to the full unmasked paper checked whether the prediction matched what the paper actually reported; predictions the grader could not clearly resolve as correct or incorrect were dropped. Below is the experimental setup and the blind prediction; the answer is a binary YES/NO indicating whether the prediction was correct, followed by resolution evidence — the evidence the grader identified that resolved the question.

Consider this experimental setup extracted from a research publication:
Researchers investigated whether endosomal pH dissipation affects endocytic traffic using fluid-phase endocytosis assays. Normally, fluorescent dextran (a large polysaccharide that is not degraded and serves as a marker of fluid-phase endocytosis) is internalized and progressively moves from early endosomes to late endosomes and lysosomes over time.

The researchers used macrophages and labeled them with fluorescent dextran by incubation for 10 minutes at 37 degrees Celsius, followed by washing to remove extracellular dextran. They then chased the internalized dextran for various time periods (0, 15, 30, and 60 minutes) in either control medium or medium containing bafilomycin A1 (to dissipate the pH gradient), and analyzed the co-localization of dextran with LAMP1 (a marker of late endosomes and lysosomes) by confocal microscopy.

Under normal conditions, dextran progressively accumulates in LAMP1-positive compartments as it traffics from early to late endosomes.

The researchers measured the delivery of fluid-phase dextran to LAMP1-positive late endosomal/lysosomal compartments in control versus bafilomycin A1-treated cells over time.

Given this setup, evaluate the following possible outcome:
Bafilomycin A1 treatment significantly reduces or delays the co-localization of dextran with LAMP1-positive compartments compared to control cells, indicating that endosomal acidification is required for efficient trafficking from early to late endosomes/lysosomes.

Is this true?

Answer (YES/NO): YES